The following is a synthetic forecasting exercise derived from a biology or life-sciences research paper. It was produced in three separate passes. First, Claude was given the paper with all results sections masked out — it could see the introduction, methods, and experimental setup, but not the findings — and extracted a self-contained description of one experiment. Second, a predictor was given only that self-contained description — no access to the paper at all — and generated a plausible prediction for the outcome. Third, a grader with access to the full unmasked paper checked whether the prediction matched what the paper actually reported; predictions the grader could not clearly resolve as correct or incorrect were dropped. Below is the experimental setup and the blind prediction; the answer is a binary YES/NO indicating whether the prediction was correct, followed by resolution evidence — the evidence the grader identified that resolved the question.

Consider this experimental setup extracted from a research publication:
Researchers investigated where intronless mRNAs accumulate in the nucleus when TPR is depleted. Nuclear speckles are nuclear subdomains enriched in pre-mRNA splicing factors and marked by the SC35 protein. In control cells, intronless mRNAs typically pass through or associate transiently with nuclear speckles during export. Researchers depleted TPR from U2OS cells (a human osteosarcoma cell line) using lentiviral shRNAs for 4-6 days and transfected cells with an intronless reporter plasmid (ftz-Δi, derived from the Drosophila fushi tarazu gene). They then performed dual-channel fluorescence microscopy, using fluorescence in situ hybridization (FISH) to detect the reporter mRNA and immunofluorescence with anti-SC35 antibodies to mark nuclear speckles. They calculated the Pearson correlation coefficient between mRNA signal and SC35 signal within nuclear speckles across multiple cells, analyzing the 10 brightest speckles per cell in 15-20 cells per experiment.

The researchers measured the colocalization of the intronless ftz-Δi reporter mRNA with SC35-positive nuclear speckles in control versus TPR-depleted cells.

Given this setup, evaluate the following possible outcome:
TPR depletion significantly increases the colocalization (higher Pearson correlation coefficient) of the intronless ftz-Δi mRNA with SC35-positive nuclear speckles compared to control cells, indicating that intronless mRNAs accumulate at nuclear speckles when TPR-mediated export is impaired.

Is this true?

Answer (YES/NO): YES